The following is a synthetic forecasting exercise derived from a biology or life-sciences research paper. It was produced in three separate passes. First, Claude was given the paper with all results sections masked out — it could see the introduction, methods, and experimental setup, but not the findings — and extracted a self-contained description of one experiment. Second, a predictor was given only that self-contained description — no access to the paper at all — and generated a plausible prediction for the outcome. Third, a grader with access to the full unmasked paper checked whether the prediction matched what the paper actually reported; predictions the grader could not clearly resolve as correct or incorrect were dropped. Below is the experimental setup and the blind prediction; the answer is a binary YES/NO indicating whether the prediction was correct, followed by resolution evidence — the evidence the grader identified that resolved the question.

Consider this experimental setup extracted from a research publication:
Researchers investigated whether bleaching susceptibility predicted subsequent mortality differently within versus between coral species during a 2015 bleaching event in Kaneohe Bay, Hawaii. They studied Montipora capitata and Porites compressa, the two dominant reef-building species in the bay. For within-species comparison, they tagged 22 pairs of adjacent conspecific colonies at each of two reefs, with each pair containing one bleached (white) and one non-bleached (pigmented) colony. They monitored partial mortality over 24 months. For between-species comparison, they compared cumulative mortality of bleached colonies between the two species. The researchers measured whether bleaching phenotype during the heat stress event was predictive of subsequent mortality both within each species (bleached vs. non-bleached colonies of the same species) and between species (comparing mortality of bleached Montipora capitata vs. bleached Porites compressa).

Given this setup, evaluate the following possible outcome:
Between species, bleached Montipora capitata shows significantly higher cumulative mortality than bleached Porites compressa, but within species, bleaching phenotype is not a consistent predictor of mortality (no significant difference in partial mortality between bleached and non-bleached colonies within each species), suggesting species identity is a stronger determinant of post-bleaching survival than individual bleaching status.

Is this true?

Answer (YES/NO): NO